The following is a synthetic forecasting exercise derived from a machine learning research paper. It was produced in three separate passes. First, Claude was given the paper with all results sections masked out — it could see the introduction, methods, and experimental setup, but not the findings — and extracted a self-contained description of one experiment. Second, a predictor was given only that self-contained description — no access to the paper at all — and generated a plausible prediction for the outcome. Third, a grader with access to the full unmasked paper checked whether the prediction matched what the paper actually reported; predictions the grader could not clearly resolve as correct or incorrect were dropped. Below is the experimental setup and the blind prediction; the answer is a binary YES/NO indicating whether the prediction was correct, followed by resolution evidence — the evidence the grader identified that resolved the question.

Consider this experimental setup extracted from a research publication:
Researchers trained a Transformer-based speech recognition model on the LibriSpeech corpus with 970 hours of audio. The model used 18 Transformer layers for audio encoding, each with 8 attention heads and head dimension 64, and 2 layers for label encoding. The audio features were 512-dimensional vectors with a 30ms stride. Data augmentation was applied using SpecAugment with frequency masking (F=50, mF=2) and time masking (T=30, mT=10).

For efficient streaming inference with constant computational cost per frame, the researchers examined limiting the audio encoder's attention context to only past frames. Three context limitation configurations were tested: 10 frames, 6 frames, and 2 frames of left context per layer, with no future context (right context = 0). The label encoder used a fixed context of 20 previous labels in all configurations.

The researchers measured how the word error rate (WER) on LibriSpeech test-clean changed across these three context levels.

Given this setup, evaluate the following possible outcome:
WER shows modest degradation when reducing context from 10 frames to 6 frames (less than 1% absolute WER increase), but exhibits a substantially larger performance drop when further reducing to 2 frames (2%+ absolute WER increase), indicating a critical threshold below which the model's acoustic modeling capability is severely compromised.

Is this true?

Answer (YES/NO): NO